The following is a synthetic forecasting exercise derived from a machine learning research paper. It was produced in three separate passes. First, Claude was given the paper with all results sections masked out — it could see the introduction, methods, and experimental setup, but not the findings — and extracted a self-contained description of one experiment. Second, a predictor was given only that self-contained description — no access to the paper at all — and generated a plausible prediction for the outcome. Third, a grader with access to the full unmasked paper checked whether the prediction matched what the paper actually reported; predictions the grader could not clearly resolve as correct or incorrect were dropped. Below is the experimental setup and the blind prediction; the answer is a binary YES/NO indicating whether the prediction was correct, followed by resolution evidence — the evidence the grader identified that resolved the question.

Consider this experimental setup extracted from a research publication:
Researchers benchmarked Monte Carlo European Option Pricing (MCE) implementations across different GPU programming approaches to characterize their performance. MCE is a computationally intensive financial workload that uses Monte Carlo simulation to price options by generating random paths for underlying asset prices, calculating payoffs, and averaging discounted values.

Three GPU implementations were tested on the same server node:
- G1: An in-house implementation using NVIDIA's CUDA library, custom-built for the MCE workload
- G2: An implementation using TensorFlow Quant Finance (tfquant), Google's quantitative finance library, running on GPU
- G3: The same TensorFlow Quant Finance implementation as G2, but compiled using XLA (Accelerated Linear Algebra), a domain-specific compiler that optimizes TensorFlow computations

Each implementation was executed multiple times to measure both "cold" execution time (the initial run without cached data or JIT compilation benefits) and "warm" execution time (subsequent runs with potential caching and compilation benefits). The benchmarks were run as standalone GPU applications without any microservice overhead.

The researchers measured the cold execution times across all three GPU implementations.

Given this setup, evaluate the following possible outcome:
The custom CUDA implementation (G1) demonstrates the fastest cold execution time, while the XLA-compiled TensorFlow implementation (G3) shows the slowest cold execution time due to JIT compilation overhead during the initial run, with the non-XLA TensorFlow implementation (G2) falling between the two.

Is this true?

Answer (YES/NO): NO